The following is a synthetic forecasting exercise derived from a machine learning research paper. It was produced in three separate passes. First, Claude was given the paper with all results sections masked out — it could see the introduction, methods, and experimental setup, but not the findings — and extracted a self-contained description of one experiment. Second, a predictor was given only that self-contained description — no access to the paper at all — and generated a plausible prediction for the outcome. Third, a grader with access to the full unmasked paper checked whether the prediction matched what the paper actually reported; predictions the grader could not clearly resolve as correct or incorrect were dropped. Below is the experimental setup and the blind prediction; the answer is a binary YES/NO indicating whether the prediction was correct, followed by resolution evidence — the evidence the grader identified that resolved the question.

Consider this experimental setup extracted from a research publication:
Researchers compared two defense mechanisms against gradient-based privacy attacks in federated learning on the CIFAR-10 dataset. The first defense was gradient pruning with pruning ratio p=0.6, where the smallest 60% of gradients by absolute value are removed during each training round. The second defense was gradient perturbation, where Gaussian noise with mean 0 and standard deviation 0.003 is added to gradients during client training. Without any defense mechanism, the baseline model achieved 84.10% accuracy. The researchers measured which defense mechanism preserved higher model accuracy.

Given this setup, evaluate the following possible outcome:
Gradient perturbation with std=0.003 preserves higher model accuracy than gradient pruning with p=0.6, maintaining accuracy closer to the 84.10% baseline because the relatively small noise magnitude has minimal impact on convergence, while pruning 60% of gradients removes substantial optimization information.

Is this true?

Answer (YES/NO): YES